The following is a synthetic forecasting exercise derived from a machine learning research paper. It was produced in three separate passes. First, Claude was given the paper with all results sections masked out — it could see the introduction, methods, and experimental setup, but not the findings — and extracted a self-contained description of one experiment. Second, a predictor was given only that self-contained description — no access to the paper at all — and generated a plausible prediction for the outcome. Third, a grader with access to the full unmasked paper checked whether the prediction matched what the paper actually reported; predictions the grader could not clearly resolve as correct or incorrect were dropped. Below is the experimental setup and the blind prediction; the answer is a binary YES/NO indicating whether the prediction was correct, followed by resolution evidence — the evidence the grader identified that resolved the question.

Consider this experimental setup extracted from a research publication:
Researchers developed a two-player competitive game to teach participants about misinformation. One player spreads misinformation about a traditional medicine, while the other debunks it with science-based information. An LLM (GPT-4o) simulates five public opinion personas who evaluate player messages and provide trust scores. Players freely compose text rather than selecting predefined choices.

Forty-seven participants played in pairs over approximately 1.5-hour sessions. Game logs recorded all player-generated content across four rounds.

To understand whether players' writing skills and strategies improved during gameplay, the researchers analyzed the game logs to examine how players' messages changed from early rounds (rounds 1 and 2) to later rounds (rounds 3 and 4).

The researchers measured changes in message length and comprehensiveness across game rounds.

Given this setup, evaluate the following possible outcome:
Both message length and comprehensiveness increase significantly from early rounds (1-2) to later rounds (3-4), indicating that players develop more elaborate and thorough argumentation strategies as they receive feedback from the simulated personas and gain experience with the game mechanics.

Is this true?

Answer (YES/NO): NO